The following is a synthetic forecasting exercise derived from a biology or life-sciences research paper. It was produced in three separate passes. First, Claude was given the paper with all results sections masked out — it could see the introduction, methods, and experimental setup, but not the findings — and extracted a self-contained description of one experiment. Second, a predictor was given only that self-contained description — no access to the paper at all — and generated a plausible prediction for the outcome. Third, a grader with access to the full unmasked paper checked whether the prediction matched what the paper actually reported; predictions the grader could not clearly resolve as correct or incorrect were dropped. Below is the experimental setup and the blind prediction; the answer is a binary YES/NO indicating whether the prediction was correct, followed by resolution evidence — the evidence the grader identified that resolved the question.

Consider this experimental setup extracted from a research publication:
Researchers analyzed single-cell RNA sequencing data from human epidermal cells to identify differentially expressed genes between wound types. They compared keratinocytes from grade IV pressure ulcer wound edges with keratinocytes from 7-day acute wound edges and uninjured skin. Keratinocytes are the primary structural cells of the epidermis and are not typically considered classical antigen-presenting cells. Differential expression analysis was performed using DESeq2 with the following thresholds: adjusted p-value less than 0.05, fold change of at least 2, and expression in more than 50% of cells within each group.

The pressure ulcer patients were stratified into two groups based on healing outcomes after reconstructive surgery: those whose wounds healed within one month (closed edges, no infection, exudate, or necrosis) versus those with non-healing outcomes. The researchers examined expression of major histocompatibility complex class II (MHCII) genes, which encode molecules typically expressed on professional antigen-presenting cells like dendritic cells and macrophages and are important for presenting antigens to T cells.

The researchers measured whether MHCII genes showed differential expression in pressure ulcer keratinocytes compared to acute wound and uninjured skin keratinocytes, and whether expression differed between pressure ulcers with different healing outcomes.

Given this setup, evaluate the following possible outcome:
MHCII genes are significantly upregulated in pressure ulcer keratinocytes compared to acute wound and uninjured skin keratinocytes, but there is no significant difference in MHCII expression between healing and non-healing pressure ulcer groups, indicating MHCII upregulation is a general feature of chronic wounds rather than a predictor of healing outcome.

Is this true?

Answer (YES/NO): NO